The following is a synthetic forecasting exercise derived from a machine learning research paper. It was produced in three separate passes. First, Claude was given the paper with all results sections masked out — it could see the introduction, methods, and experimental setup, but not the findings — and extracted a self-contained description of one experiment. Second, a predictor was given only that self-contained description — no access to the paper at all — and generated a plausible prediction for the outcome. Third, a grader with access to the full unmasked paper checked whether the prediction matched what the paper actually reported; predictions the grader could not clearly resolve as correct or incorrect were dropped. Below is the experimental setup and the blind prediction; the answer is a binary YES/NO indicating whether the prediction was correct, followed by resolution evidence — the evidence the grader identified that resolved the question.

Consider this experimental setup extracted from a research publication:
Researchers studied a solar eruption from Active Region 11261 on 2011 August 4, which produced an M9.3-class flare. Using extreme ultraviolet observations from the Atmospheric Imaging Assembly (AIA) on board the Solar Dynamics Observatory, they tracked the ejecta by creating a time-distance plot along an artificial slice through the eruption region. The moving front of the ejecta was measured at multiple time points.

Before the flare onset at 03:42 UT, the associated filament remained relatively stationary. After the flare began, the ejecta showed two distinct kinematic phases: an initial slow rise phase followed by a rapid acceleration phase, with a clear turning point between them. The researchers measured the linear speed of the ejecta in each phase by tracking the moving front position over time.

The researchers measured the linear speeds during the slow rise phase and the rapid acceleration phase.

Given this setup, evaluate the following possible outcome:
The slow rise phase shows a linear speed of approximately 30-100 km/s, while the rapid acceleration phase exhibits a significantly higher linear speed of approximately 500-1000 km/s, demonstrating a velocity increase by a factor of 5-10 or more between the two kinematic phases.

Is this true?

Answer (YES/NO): NO